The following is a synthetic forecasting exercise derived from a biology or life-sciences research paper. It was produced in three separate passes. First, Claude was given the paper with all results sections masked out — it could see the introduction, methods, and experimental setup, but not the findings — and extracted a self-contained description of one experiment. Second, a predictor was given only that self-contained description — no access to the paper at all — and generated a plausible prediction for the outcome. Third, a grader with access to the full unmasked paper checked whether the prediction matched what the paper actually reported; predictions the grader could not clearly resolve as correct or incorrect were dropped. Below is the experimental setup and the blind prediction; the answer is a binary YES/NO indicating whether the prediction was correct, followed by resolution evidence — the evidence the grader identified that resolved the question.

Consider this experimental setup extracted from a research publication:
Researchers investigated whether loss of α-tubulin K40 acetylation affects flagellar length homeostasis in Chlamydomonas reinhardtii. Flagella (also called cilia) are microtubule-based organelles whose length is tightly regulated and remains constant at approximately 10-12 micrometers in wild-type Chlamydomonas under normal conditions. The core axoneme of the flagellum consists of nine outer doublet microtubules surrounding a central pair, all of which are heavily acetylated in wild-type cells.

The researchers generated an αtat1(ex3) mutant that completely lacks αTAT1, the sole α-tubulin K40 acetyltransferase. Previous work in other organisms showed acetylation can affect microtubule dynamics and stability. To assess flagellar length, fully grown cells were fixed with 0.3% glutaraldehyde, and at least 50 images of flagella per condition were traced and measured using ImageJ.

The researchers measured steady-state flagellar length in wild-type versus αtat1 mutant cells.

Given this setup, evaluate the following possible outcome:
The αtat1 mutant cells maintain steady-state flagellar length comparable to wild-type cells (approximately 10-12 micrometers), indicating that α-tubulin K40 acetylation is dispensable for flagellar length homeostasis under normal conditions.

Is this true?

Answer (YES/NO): YES